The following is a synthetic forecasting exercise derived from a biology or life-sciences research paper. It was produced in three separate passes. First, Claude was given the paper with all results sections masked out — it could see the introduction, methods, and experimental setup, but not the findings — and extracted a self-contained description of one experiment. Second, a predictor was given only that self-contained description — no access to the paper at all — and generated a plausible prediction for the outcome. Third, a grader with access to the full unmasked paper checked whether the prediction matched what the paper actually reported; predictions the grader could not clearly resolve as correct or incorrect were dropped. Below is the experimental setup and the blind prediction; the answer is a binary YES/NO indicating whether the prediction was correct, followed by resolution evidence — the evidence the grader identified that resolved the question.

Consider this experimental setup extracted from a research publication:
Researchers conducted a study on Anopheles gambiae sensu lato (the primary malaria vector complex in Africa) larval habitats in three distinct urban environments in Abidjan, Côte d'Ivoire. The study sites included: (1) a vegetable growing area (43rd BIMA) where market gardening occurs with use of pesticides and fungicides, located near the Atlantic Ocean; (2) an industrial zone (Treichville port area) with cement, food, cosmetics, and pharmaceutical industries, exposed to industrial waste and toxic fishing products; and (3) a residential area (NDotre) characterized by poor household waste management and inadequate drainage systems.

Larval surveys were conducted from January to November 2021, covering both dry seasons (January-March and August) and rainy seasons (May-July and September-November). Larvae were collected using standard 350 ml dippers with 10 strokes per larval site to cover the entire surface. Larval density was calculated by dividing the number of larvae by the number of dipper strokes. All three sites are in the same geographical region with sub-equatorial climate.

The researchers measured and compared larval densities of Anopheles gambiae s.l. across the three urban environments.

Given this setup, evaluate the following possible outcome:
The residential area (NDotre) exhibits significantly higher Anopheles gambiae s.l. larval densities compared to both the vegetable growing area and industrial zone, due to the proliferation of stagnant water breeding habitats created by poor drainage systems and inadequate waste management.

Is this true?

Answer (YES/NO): NO